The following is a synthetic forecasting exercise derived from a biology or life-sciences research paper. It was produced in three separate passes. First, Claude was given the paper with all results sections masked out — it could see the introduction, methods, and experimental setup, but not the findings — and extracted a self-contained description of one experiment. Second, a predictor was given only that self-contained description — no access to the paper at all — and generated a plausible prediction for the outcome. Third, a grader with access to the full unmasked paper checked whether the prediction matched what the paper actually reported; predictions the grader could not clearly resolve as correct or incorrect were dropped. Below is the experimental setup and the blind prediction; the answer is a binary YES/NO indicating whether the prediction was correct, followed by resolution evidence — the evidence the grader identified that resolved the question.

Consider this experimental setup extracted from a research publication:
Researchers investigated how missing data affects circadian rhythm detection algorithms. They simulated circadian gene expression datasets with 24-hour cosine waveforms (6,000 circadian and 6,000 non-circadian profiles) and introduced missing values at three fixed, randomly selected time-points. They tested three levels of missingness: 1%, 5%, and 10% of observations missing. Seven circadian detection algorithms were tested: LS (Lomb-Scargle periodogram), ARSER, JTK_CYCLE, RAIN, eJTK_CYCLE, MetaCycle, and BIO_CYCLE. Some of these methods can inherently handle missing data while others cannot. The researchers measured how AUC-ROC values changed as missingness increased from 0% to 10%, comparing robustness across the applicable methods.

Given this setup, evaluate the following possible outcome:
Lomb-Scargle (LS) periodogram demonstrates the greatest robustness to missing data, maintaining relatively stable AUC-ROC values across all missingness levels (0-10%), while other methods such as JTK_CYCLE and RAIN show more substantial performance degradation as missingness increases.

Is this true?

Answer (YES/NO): NO